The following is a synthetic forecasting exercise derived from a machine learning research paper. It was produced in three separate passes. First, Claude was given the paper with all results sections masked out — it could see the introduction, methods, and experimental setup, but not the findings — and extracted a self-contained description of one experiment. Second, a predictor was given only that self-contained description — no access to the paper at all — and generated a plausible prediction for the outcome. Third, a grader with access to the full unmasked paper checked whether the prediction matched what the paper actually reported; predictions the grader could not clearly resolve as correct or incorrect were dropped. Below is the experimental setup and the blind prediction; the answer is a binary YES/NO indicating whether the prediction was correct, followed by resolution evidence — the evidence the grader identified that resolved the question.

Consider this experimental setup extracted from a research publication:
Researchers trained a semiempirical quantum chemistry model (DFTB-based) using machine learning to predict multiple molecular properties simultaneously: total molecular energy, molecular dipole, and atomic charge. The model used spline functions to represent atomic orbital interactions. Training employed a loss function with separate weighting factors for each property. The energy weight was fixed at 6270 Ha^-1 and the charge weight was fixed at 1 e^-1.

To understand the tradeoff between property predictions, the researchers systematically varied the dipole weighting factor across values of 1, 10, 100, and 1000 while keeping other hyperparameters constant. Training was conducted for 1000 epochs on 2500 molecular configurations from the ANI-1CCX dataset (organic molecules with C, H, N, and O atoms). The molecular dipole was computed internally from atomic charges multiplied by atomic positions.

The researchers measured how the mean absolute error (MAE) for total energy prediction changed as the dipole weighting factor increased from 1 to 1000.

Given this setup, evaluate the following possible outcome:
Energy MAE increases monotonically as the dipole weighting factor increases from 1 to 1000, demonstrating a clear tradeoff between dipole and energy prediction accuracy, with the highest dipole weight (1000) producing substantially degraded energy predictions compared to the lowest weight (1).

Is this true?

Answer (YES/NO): NO